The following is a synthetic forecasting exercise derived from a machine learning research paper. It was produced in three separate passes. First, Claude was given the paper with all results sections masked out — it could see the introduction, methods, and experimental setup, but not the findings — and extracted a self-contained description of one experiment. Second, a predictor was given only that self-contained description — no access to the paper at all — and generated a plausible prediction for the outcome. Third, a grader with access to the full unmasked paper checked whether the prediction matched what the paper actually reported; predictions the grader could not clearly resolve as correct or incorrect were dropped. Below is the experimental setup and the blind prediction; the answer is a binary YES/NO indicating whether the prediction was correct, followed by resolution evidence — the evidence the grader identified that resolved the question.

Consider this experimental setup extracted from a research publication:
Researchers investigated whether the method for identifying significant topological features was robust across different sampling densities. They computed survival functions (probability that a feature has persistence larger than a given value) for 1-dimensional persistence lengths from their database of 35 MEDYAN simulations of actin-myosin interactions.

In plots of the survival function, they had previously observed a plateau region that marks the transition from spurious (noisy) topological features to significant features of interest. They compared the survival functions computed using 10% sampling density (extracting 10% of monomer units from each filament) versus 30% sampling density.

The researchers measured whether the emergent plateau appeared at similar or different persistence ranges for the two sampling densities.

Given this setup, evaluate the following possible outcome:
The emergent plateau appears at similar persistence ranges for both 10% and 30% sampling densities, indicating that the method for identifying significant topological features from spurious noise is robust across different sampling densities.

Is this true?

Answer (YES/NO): YES